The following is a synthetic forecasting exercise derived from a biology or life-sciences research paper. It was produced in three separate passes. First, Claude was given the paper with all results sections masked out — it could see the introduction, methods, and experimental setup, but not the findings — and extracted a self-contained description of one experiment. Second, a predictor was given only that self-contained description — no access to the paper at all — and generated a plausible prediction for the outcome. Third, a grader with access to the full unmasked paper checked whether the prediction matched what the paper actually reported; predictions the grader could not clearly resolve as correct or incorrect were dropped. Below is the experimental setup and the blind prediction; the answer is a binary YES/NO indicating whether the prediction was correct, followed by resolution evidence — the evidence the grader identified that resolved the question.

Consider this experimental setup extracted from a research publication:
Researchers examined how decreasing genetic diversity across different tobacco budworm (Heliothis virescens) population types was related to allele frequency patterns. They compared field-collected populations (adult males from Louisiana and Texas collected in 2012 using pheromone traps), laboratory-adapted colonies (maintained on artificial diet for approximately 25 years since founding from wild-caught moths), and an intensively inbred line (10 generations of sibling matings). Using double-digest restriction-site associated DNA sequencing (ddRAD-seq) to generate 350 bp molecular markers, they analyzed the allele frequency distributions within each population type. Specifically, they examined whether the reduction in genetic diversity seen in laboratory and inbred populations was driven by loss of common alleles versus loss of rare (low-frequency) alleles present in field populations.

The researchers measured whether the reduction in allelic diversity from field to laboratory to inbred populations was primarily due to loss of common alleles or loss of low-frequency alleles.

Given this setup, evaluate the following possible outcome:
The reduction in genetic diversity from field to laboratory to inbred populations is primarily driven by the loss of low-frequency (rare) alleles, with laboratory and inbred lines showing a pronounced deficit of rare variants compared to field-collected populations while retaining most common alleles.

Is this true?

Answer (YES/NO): YES